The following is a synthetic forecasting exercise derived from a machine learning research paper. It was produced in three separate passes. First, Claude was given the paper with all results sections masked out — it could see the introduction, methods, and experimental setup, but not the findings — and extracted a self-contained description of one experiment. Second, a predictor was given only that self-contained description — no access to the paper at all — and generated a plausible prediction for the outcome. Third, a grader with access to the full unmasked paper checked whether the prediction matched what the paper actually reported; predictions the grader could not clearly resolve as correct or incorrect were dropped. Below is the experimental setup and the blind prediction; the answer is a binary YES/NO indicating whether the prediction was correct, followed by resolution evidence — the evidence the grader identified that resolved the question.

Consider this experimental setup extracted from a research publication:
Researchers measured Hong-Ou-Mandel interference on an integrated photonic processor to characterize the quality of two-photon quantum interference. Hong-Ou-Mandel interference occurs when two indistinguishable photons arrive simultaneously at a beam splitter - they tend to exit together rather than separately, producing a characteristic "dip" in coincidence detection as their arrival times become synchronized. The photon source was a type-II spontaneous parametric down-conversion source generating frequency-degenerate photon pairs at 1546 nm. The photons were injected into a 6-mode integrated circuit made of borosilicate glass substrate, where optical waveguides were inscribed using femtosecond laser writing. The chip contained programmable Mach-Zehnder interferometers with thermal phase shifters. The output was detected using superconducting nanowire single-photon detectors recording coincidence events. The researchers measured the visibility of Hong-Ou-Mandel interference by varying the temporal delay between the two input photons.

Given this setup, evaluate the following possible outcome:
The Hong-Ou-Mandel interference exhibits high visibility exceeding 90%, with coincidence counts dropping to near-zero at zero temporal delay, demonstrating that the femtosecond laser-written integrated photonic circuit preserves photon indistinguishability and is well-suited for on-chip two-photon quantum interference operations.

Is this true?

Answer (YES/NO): YES